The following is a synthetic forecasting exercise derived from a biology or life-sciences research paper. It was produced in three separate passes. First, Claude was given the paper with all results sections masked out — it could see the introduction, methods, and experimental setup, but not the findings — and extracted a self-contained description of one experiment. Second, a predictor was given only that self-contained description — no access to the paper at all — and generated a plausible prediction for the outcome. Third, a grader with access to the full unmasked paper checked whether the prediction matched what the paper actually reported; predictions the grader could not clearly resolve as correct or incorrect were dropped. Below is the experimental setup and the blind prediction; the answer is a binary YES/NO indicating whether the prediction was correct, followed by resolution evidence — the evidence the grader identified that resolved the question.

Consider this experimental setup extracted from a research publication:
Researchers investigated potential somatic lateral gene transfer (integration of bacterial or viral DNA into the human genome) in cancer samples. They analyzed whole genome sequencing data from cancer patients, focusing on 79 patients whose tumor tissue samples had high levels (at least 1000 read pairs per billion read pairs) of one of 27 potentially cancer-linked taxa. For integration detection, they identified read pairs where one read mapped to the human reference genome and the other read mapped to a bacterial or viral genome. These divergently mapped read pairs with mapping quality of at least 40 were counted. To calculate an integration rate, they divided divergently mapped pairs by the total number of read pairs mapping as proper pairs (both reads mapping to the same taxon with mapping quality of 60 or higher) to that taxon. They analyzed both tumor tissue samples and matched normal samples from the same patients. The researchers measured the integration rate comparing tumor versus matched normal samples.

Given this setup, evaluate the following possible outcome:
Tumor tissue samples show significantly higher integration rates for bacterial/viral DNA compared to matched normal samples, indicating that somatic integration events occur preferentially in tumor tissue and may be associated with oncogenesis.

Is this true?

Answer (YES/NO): NO